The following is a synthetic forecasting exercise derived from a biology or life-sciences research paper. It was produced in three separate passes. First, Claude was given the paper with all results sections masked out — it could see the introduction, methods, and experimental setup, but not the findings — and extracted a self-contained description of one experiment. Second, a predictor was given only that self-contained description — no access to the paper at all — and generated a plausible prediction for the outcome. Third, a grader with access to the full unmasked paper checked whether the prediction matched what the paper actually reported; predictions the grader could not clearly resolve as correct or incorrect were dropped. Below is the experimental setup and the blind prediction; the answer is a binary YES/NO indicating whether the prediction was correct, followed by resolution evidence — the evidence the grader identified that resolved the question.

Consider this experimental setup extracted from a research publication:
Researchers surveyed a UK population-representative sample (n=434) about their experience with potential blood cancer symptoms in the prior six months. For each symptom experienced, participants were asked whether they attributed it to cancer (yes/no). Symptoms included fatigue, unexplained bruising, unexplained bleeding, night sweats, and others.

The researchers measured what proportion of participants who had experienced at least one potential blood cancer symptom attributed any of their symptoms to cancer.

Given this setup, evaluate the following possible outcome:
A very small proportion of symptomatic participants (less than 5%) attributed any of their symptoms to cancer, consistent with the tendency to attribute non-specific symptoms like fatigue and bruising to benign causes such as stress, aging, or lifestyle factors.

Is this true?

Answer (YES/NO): NO